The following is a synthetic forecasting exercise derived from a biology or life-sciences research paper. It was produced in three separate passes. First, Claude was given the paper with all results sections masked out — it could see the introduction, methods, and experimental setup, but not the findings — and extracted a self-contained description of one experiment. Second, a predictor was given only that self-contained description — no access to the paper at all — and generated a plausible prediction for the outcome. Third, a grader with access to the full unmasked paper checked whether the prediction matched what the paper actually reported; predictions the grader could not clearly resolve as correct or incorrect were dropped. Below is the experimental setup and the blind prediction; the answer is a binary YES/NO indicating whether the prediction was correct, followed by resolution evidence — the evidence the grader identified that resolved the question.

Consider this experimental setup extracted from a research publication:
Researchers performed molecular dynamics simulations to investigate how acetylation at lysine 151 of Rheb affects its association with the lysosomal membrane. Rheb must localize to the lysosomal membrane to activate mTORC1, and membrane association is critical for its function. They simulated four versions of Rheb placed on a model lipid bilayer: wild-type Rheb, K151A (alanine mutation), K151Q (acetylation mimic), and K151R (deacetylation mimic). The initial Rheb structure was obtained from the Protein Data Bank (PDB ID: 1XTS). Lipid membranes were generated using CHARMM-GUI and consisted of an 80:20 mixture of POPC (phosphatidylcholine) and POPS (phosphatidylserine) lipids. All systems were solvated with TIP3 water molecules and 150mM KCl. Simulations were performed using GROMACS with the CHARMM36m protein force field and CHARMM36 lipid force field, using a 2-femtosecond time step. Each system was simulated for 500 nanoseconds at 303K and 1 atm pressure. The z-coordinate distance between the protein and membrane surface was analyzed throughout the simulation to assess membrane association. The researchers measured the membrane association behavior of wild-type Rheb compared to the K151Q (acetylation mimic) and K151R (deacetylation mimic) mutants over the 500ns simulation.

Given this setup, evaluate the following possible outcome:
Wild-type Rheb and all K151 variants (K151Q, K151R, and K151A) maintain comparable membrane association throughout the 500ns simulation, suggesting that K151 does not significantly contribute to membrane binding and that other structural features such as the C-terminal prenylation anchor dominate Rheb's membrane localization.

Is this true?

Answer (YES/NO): YES